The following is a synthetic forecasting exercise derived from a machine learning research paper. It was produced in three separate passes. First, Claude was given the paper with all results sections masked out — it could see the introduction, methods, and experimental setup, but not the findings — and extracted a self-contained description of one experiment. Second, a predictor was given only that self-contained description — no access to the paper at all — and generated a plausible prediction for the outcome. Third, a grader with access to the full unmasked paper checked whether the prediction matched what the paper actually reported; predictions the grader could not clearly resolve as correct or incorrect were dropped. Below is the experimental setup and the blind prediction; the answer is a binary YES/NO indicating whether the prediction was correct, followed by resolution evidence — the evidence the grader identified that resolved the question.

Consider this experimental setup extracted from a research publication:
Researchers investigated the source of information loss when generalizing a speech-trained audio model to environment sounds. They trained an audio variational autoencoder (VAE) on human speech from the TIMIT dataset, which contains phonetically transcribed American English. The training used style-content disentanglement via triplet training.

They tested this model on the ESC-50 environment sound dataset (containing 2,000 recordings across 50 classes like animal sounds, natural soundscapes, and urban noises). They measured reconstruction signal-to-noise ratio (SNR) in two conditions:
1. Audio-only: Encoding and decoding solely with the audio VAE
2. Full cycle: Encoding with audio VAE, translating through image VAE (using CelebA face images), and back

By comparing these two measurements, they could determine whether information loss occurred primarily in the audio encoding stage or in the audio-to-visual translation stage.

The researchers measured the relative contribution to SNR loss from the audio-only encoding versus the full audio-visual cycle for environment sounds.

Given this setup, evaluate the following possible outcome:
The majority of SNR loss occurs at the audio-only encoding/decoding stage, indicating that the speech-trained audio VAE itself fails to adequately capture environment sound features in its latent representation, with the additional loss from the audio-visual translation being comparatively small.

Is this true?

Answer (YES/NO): YES